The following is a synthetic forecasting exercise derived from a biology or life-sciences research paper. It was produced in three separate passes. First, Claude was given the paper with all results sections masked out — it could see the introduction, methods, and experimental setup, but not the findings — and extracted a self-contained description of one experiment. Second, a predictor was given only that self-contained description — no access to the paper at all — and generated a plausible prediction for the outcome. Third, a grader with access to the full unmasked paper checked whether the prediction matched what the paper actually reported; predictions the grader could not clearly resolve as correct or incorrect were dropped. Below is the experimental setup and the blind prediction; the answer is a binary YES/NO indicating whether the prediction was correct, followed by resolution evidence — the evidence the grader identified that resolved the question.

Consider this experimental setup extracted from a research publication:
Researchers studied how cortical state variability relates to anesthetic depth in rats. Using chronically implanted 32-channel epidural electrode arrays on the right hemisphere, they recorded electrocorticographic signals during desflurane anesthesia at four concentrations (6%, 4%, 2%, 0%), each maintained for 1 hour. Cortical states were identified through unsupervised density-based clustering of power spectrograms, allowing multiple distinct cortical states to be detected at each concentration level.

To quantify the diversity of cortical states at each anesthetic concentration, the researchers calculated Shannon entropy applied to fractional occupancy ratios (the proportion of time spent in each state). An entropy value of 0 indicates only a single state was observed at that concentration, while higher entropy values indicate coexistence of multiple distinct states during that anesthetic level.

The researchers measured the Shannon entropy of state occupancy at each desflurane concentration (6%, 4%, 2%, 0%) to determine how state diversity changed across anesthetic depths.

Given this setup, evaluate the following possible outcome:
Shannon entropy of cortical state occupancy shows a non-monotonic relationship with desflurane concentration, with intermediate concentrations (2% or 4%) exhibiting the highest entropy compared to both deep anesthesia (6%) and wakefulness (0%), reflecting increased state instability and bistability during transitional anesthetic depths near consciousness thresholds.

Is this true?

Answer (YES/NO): YES